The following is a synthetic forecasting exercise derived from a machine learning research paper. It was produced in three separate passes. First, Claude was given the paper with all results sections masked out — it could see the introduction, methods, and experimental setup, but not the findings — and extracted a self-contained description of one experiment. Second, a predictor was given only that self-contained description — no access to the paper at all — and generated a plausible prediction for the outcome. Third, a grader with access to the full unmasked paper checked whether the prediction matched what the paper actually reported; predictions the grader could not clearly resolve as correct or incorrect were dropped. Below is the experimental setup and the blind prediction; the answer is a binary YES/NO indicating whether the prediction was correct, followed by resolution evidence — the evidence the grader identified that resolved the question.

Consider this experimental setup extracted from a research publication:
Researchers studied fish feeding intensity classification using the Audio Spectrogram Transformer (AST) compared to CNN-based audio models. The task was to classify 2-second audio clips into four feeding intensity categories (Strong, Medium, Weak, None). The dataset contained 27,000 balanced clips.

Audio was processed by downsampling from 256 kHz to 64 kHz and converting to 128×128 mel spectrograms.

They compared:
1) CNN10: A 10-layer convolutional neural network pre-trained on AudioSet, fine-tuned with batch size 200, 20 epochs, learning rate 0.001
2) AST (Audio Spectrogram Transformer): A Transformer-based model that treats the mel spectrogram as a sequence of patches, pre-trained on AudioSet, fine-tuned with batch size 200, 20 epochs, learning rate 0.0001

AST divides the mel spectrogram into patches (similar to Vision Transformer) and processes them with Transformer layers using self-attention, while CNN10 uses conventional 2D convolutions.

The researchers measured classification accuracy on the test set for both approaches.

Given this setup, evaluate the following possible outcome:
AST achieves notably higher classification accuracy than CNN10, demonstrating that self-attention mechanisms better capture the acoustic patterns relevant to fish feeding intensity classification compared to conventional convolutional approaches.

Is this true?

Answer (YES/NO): NO